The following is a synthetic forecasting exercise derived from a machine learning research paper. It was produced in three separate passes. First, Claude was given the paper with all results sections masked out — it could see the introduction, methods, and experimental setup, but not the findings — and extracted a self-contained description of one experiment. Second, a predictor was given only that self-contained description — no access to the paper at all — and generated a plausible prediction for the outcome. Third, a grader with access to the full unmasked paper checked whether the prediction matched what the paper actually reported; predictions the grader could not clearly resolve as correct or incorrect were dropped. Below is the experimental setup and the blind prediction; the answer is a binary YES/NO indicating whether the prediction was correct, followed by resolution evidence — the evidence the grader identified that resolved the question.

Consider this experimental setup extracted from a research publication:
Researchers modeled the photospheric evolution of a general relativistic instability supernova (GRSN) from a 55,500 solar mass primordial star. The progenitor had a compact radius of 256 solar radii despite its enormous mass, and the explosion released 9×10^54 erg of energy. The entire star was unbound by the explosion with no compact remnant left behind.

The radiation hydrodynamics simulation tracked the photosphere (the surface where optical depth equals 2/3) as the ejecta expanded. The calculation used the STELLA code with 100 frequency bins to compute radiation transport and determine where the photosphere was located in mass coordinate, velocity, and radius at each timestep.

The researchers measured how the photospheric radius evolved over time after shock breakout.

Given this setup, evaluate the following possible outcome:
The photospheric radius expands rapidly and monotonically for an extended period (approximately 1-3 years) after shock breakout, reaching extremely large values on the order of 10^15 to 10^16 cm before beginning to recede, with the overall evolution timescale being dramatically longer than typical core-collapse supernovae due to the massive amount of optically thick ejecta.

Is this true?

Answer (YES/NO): NO